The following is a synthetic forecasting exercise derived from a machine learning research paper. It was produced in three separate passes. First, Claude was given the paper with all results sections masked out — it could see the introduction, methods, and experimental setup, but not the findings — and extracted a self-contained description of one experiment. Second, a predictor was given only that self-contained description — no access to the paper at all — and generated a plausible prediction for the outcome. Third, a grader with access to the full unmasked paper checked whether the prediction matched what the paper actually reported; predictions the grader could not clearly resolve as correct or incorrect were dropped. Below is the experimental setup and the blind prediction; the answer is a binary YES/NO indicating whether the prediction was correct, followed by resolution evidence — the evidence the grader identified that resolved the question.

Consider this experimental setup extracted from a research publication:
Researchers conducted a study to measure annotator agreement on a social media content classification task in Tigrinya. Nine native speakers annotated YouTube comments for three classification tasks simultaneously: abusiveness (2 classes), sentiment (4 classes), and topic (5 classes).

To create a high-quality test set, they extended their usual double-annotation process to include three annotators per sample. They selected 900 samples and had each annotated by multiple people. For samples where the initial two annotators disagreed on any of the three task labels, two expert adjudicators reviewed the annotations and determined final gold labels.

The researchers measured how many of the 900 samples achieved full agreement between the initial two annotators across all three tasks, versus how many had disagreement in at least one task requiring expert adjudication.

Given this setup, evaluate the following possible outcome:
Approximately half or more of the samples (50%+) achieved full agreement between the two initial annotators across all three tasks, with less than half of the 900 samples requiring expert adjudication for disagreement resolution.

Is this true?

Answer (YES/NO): YES